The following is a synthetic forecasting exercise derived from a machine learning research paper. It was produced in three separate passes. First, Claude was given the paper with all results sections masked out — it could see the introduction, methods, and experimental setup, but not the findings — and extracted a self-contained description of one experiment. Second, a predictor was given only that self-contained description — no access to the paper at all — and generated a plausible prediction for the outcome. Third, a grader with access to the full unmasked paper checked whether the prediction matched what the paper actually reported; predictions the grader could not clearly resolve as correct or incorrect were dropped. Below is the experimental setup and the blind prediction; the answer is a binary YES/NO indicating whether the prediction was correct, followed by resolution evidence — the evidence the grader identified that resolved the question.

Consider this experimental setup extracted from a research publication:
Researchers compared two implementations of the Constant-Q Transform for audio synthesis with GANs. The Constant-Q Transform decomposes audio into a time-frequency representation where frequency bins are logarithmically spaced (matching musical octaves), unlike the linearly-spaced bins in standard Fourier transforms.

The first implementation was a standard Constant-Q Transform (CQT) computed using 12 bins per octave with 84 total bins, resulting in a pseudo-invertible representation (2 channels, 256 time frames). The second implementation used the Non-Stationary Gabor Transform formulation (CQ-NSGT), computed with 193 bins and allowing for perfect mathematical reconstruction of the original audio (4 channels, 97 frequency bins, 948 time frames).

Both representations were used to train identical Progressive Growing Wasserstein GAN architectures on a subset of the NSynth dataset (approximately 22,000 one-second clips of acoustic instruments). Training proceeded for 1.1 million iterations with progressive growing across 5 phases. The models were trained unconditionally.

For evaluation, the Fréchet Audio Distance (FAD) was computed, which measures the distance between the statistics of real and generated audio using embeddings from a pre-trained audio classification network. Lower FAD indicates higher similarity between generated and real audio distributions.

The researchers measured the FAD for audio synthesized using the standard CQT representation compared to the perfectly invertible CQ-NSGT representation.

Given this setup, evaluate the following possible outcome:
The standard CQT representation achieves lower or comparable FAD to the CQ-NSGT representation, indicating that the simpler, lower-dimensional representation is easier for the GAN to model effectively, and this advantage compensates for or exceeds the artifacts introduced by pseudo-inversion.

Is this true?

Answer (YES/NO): NO